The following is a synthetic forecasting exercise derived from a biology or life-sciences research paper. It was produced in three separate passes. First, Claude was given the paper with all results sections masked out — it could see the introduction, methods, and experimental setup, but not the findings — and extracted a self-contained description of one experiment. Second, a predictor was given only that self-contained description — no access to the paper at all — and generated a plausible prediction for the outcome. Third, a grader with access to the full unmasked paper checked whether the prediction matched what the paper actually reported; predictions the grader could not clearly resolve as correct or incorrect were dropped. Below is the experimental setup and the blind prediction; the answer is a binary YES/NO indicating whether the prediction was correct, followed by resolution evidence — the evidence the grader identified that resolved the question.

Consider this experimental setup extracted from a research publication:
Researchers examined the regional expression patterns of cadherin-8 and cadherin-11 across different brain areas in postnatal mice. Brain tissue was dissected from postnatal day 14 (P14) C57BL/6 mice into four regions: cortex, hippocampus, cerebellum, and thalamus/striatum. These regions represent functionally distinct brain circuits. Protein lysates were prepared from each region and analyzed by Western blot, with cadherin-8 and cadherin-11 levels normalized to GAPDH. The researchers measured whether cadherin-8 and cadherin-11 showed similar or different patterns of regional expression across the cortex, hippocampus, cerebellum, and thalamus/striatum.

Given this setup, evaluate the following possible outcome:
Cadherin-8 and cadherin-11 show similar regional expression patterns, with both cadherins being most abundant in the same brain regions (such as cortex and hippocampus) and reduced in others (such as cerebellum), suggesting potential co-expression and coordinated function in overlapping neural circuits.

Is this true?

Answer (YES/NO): YES